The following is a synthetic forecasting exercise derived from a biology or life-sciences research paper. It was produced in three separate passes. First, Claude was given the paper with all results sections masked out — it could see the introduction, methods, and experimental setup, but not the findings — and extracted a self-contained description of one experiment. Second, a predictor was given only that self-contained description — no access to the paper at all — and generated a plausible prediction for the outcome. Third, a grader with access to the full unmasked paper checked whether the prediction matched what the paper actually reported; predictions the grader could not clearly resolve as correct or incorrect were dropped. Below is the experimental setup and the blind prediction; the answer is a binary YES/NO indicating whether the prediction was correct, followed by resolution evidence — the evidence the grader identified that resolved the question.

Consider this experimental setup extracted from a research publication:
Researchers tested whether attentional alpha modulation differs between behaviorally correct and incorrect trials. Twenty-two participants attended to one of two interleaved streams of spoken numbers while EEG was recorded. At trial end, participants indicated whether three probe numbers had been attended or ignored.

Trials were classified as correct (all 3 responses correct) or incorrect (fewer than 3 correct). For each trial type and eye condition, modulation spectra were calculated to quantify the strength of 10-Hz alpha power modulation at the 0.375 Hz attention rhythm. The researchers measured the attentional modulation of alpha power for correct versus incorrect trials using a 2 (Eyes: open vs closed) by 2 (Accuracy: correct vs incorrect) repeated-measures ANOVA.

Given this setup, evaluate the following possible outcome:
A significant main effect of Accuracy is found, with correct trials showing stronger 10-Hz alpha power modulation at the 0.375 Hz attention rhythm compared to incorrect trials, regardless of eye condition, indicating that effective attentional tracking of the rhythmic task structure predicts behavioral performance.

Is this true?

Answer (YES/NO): NO